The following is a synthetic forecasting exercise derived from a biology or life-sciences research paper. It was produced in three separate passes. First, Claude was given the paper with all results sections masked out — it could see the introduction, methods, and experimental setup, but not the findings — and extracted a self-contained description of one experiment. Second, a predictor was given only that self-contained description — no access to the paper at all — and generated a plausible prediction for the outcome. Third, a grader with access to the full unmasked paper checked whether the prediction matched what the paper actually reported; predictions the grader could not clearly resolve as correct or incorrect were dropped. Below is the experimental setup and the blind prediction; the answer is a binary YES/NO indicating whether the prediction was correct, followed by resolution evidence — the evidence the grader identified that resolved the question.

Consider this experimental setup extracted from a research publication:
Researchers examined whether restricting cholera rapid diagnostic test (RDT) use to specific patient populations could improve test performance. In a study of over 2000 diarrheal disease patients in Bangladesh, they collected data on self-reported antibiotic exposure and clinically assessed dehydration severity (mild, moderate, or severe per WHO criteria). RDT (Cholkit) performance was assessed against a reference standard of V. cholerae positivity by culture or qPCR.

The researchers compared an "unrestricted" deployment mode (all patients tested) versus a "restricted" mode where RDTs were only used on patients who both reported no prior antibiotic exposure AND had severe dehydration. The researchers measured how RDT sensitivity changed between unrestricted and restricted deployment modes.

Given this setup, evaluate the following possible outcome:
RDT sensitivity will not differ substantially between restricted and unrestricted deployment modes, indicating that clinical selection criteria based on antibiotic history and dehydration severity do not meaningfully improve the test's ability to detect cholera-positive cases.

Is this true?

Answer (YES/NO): NO